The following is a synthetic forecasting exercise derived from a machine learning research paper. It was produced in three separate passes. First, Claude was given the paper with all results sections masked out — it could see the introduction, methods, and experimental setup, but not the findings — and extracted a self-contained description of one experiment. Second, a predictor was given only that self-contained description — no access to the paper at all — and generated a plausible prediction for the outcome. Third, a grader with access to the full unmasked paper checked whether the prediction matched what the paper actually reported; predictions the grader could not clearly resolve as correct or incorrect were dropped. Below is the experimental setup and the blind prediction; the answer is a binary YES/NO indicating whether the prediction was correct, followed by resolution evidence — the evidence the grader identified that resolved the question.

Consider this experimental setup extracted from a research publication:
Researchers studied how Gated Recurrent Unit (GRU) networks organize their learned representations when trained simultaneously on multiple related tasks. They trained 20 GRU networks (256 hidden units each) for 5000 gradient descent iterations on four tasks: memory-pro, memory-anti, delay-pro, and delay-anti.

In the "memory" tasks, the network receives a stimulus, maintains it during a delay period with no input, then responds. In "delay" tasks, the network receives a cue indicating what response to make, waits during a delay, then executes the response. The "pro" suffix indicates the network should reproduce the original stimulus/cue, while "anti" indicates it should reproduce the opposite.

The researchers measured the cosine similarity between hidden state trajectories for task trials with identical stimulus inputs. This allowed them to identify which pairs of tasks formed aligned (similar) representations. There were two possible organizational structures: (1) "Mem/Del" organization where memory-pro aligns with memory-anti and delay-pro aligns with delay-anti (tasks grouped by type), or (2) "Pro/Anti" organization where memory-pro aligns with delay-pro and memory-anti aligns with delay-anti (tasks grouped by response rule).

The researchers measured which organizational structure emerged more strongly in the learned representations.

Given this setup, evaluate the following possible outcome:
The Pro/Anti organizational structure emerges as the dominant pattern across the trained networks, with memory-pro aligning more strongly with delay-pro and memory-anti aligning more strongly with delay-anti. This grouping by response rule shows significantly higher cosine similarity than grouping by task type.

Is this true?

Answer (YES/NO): YES